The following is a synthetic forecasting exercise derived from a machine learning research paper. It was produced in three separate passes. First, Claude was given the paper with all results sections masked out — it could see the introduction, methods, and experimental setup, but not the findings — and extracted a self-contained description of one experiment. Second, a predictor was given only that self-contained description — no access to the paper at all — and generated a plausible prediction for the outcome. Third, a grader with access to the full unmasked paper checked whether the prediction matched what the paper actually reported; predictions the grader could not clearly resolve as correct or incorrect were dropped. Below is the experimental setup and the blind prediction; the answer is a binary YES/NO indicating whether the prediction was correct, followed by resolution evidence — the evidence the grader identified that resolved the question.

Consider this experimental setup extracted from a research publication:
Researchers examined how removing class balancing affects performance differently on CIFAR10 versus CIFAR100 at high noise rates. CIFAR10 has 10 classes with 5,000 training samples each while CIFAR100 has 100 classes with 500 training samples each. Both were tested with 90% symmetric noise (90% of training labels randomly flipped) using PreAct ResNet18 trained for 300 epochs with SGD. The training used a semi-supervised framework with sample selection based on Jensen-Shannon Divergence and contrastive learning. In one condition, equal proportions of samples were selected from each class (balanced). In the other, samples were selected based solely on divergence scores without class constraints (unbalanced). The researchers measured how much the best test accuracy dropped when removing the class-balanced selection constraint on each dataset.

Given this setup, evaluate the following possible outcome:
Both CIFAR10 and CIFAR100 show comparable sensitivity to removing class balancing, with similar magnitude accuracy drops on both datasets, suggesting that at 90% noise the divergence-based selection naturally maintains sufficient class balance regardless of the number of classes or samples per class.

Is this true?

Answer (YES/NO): YES